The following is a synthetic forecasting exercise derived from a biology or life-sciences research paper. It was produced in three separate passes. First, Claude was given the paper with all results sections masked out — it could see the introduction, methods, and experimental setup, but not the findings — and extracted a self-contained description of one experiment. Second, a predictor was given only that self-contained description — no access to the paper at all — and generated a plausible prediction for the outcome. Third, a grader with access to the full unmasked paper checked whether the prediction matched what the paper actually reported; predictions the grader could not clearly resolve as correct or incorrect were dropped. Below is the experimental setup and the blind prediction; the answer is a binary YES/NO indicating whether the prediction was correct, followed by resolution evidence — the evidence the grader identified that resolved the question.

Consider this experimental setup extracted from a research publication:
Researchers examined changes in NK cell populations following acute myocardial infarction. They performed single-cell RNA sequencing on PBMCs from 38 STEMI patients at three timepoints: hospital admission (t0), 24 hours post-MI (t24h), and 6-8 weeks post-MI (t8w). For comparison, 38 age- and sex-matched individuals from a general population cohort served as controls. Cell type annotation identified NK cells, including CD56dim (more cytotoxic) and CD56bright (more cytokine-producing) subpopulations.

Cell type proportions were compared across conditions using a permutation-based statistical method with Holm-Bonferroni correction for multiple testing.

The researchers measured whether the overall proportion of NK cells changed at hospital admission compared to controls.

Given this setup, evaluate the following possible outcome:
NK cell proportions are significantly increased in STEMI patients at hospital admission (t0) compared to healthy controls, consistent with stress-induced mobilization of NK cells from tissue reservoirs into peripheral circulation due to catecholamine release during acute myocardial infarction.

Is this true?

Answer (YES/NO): NO